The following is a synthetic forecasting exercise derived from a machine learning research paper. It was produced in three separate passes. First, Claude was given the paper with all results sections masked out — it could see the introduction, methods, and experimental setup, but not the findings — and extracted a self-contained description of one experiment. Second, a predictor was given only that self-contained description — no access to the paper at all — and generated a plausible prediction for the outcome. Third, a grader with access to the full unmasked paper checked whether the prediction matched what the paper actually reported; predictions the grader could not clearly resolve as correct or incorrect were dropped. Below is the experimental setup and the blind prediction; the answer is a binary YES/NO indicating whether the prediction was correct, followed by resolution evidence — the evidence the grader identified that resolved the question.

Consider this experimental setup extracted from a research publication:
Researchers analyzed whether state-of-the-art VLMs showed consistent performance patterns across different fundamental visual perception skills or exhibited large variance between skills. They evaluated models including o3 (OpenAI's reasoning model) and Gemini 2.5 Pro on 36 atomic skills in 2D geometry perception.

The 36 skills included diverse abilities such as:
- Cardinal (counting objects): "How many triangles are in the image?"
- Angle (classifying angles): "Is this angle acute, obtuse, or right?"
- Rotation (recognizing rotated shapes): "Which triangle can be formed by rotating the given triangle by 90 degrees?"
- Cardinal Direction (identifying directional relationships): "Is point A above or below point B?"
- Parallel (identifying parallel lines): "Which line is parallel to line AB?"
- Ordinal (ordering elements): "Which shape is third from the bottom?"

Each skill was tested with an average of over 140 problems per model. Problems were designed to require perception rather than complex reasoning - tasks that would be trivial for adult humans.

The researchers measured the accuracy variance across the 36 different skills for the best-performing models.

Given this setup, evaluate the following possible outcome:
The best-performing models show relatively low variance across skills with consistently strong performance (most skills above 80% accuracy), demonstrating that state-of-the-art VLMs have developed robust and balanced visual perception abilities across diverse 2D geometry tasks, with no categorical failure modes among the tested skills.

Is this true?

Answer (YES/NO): NO